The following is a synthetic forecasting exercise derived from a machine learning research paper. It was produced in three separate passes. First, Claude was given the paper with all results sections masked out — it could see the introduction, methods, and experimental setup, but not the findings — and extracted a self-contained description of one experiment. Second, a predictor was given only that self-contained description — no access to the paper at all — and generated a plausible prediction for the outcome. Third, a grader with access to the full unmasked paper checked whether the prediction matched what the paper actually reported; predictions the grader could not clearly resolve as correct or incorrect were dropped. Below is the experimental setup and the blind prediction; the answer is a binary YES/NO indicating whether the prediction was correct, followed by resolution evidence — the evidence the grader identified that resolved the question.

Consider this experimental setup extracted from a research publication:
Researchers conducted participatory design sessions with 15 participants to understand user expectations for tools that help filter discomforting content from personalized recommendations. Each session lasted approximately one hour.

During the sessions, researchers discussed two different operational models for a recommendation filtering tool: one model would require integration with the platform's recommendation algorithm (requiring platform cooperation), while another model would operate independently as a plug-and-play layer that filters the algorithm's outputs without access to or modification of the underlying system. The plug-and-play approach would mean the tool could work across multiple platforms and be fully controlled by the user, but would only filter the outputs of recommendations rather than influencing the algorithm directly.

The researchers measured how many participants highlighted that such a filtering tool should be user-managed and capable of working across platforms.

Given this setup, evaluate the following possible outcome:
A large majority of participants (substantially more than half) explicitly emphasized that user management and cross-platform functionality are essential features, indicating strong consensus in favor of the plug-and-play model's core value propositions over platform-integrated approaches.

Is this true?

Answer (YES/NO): NO